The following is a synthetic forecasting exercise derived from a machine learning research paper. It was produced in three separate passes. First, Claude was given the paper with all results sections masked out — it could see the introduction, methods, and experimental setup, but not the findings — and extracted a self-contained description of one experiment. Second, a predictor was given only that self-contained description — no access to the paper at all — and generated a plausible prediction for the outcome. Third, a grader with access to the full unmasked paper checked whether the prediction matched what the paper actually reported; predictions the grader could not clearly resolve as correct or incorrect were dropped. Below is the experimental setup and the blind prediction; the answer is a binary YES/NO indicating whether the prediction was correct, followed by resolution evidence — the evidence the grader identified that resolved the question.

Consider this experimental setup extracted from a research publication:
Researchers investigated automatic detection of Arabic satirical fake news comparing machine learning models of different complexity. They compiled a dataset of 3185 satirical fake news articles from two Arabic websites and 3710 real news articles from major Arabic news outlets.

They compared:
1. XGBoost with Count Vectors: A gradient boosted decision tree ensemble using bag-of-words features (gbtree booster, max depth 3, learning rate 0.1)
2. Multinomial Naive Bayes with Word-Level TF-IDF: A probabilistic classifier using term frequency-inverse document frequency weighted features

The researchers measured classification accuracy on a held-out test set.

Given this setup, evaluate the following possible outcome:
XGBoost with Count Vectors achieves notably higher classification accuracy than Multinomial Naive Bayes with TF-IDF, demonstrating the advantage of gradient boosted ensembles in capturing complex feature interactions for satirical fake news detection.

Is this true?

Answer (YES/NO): NO